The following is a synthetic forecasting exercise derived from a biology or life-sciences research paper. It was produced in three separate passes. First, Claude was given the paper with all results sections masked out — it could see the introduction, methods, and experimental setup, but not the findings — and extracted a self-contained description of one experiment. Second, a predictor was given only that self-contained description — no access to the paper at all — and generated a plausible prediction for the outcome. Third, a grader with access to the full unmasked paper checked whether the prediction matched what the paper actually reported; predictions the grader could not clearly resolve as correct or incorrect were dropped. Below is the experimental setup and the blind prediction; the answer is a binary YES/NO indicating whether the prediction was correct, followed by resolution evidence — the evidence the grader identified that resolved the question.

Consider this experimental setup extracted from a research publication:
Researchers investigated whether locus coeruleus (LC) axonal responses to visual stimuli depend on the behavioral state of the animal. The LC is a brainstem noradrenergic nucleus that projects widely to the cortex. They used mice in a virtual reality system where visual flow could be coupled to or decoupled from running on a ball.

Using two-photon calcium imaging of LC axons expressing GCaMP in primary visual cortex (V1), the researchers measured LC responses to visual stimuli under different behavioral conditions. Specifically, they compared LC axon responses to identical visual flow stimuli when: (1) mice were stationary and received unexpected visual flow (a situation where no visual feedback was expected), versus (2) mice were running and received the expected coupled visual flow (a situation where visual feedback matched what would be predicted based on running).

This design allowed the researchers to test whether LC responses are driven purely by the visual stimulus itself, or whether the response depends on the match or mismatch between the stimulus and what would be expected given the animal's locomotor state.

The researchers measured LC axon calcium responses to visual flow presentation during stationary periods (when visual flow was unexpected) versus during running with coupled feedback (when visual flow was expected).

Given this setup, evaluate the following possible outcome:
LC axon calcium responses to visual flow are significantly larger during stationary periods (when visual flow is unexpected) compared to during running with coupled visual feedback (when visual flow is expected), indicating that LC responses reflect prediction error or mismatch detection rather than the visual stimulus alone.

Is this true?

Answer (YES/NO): YES